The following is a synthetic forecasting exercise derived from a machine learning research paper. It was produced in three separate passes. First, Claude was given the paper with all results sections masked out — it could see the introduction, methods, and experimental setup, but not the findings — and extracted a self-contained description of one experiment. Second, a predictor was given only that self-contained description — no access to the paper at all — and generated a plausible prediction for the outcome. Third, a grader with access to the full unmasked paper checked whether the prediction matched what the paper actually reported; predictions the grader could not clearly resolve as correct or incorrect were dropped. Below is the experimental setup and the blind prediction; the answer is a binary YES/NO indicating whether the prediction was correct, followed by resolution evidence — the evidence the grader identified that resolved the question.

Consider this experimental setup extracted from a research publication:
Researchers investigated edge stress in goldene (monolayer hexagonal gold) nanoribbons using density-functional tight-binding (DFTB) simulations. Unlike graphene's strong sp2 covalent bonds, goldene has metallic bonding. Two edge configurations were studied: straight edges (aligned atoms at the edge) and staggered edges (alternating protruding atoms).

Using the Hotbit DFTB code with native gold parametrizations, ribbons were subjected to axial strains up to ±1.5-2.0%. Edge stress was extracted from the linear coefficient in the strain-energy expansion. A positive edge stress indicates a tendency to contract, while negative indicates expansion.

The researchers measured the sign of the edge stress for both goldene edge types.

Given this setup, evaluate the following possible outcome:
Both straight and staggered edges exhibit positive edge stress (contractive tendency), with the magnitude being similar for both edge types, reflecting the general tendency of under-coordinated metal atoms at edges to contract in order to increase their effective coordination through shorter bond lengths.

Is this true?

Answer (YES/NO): YES